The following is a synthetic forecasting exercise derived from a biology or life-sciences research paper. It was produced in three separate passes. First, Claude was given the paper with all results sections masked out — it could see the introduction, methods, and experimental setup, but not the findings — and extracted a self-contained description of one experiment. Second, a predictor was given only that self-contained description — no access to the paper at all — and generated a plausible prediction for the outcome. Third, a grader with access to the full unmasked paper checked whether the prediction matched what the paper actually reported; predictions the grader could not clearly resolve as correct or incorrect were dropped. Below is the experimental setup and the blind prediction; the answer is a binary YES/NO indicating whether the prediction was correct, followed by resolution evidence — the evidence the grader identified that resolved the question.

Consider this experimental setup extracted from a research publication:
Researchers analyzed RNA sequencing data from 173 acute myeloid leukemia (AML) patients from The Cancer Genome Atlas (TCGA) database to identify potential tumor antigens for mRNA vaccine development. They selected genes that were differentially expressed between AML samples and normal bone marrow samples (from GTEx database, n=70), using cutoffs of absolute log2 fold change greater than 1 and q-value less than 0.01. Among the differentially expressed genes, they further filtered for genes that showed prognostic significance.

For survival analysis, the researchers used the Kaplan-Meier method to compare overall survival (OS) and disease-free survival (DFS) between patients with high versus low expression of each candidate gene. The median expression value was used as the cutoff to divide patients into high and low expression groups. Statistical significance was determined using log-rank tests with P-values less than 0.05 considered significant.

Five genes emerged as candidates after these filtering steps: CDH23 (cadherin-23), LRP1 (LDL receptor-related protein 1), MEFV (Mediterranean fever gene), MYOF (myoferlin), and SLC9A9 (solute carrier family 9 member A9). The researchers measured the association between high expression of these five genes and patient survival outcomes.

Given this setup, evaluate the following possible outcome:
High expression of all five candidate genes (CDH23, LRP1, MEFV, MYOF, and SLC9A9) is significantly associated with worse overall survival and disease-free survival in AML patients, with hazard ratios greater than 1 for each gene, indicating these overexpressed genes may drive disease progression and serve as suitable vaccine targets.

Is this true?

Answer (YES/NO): NO